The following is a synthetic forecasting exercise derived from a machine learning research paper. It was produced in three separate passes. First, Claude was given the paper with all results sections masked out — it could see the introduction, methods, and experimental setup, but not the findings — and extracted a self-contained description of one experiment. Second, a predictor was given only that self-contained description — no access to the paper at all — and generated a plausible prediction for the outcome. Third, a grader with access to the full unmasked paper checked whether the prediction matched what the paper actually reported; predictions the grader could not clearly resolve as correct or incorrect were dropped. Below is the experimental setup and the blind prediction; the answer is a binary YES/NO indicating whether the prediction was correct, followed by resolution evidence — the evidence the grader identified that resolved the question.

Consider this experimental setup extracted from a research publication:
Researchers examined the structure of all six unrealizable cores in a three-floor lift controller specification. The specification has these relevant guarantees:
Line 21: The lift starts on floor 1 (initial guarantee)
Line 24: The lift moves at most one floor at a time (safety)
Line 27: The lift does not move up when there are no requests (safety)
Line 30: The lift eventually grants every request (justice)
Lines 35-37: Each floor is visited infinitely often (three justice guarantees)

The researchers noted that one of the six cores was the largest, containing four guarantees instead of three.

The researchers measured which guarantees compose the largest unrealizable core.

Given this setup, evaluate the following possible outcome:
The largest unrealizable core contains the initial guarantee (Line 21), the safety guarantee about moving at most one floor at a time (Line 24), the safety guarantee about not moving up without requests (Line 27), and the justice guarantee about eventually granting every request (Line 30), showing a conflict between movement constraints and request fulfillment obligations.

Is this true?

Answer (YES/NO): NO